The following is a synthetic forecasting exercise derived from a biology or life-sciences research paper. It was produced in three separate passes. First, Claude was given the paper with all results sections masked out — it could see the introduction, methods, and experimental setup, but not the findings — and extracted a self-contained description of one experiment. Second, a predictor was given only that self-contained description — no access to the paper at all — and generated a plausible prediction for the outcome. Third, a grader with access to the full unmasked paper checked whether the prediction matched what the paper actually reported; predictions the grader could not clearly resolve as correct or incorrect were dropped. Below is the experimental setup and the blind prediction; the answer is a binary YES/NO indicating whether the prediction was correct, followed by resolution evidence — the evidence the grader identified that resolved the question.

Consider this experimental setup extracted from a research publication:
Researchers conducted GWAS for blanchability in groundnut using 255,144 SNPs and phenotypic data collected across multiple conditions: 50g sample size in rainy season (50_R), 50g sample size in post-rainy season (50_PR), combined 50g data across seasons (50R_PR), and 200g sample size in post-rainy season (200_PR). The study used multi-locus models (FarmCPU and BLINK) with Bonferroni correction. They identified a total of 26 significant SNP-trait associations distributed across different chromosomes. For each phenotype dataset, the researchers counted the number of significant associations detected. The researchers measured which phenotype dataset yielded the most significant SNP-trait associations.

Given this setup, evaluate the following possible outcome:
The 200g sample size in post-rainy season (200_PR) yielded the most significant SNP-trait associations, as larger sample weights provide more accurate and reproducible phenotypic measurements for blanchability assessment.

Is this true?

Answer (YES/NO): NO